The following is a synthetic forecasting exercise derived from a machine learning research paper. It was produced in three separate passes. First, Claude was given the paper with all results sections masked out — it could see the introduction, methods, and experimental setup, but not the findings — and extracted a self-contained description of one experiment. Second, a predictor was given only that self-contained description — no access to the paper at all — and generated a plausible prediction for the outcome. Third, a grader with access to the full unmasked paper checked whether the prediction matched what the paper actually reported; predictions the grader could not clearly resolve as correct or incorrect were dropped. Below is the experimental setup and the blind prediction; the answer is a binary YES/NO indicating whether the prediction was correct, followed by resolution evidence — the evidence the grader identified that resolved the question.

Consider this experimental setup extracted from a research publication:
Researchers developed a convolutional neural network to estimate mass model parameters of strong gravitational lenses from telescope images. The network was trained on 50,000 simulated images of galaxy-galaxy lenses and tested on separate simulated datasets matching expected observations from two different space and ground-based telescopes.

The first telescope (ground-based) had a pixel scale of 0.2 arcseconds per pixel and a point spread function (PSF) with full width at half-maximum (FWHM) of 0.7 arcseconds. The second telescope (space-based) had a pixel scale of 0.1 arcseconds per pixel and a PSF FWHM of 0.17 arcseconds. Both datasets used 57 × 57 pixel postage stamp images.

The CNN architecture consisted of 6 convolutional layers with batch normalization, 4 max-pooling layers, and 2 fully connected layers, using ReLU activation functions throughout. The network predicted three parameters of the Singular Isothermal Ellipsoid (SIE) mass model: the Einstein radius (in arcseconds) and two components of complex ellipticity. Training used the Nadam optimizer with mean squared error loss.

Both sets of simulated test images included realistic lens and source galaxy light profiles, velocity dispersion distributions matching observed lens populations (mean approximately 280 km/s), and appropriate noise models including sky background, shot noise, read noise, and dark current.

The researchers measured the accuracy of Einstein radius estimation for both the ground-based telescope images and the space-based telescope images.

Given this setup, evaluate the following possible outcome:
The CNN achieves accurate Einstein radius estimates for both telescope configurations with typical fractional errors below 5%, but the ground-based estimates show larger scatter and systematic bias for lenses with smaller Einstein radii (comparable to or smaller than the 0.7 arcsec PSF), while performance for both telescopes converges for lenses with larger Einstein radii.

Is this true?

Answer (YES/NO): NO